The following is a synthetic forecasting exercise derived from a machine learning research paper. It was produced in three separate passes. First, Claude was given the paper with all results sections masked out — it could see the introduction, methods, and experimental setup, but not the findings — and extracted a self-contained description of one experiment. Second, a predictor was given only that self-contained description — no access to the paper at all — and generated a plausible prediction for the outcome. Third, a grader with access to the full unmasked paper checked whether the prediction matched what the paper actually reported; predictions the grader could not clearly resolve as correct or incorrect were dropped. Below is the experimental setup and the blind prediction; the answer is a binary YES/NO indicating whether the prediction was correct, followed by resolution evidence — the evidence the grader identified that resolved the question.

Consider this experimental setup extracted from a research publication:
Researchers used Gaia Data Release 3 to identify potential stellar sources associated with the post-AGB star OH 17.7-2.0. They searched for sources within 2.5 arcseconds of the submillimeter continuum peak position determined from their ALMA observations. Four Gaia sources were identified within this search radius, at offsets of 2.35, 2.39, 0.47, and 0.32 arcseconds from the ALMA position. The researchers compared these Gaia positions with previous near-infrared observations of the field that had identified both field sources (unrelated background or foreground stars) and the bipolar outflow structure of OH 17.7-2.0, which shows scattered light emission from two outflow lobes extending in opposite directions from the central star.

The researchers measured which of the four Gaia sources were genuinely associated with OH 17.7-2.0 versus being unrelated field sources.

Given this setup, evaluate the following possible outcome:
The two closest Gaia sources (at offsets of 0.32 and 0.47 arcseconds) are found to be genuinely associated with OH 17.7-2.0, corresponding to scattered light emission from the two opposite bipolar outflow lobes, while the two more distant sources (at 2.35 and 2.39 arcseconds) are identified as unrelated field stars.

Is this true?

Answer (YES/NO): YES